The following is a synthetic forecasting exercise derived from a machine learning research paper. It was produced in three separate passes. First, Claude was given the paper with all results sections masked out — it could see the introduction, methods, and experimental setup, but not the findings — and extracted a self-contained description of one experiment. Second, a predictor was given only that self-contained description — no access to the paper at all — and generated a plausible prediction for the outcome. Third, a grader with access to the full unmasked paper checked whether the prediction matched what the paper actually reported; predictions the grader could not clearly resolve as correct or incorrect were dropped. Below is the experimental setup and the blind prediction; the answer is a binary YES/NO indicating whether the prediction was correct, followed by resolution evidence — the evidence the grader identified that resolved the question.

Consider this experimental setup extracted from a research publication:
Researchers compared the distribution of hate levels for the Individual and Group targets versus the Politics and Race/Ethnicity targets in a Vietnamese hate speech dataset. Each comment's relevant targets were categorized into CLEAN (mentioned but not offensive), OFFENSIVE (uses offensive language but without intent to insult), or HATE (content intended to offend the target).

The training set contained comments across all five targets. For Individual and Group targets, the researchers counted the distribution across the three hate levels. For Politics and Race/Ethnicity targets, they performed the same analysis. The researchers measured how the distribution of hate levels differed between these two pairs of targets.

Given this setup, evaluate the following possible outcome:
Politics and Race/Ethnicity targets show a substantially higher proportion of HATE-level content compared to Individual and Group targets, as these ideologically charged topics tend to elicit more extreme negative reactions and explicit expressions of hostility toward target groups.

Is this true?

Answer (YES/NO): YES